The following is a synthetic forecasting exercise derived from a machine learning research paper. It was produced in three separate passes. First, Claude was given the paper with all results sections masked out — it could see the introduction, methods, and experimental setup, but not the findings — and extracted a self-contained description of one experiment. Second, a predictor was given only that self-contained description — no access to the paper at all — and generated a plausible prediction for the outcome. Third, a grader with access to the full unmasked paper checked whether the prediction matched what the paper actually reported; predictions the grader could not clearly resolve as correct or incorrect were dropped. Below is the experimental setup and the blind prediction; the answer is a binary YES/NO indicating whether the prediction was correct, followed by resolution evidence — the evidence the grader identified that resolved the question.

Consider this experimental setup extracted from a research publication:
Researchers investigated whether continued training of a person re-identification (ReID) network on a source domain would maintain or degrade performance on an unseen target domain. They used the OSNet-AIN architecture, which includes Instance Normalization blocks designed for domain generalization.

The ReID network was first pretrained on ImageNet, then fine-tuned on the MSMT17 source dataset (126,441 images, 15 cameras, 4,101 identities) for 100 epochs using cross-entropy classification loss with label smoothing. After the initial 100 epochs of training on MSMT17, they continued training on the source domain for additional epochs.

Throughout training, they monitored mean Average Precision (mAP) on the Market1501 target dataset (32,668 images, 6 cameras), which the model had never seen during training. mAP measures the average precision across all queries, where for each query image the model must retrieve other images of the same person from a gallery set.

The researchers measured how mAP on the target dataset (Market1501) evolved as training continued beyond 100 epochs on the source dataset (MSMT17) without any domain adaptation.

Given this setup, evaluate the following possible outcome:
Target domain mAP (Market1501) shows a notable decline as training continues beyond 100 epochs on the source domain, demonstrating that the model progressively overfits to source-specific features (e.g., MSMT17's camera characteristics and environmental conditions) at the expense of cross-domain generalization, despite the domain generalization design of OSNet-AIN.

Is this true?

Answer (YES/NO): YES